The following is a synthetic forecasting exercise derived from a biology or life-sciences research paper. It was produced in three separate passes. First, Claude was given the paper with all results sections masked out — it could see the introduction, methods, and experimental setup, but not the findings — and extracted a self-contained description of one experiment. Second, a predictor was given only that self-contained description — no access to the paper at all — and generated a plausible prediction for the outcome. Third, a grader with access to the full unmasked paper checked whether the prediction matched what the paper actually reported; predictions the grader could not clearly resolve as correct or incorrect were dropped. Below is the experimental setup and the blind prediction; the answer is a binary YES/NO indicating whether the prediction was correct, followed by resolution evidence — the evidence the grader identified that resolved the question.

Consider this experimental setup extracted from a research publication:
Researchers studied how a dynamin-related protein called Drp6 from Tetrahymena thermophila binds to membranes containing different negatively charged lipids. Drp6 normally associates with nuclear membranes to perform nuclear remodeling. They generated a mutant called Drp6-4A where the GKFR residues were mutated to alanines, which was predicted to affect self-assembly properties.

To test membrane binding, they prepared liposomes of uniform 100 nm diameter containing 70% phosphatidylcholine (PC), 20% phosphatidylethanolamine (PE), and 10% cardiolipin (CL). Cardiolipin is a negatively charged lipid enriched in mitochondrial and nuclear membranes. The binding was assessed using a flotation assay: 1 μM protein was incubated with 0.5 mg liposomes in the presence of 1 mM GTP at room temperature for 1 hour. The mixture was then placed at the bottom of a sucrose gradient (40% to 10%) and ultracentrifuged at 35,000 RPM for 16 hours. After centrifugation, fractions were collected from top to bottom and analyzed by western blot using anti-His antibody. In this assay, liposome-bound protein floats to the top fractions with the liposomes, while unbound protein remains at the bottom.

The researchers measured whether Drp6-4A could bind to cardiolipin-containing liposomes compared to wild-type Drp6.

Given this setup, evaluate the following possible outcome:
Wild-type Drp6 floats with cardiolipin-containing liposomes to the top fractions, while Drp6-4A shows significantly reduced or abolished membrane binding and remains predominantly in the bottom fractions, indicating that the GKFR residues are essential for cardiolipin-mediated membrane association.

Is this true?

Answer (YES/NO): NO